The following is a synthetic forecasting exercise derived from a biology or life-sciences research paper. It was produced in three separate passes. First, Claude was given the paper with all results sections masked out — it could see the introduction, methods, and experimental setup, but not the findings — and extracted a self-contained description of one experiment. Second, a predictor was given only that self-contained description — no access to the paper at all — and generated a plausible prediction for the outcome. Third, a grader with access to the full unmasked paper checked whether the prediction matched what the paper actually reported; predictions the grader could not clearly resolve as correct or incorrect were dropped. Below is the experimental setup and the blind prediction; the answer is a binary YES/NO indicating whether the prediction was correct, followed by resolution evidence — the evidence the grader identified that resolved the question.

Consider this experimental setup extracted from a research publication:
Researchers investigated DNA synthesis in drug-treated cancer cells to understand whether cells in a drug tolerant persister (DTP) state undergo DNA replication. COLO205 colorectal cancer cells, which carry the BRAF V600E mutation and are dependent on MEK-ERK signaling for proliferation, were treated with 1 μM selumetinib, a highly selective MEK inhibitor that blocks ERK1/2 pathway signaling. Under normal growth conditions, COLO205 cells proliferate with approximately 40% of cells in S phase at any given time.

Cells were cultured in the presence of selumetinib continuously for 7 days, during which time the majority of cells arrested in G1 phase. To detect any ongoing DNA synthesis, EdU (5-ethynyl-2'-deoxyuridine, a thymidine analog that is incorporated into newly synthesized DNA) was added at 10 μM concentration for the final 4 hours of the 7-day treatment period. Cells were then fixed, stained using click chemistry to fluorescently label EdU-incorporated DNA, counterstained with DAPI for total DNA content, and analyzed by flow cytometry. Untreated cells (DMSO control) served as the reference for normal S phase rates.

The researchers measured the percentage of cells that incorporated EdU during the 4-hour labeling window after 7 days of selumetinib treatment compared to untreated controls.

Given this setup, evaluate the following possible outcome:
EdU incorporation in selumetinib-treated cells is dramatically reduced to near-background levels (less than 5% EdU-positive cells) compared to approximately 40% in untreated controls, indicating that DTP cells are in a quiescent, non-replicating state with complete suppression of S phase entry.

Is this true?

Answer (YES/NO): NO